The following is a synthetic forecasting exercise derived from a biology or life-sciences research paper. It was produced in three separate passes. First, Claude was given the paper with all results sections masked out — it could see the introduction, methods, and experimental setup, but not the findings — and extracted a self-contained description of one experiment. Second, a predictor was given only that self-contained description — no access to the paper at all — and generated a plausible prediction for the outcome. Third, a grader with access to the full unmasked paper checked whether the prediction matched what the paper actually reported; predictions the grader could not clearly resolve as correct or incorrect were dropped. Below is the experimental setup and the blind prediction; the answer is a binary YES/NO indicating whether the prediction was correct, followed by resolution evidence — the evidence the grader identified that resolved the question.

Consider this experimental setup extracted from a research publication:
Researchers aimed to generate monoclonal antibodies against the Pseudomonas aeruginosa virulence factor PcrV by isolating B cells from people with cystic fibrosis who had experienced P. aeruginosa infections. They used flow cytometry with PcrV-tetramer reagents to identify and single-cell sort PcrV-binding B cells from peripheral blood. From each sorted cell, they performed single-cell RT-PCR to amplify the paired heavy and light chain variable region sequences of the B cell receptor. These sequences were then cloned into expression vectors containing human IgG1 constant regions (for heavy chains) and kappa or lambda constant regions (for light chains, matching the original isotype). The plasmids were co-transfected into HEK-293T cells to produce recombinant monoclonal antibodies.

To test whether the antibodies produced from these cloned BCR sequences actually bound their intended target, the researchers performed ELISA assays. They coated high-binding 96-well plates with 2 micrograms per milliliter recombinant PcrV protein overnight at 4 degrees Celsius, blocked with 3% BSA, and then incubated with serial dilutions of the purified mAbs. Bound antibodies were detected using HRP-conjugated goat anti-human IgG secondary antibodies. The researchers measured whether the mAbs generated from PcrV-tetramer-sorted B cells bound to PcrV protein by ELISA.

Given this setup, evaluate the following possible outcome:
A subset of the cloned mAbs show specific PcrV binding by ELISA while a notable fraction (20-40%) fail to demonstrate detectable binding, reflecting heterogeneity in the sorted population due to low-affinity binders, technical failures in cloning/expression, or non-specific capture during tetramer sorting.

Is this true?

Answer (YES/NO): YES